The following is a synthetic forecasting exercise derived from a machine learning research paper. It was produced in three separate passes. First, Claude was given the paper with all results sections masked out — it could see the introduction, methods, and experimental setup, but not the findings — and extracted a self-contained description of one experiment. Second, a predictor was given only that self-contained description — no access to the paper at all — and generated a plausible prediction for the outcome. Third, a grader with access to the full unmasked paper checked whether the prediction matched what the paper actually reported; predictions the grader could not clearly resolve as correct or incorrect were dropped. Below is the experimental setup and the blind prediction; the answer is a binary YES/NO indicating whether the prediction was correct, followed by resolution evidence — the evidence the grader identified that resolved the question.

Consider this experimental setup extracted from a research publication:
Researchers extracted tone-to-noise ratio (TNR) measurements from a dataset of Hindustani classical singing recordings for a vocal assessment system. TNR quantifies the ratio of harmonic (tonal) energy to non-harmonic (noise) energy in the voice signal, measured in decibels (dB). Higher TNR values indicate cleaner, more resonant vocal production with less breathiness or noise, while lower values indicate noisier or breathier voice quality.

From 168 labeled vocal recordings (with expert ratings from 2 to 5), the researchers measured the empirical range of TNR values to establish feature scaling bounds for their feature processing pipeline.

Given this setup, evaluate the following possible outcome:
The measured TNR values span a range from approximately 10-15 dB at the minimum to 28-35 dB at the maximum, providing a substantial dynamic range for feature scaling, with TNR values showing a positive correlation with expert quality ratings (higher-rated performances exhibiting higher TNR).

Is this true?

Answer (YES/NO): NO